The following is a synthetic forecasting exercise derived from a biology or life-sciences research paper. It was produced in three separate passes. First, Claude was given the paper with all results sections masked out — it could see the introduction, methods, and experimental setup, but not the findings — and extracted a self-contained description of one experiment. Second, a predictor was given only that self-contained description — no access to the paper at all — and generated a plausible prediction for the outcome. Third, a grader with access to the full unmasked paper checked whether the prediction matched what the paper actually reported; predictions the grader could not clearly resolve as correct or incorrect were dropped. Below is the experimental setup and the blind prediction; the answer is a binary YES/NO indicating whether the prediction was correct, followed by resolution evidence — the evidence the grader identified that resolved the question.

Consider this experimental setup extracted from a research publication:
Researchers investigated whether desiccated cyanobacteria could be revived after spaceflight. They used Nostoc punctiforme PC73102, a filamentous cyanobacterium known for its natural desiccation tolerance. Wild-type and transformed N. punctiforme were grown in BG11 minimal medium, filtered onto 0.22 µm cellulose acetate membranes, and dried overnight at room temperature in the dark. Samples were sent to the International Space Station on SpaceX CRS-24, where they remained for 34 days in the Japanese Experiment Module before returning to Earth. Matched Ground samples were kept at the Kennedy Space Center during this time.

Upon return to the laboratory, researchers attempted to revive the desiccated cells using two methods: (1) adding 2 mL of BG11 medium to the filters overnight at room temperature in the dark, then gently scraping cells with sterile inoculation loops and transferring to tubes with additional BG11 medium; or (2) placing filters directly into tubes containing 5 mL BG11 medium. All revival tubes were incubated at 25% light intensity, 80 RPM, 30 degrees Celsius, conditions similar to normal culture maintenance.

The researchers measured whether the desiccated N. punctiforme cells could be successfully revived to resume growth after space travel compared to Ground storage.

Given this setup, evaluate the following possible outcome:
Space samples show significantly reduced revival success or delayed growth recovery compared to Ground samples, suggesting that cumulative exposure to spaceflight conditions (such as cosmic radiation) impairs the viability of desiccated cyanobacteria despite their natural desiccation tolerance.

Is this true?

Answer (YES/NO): NO